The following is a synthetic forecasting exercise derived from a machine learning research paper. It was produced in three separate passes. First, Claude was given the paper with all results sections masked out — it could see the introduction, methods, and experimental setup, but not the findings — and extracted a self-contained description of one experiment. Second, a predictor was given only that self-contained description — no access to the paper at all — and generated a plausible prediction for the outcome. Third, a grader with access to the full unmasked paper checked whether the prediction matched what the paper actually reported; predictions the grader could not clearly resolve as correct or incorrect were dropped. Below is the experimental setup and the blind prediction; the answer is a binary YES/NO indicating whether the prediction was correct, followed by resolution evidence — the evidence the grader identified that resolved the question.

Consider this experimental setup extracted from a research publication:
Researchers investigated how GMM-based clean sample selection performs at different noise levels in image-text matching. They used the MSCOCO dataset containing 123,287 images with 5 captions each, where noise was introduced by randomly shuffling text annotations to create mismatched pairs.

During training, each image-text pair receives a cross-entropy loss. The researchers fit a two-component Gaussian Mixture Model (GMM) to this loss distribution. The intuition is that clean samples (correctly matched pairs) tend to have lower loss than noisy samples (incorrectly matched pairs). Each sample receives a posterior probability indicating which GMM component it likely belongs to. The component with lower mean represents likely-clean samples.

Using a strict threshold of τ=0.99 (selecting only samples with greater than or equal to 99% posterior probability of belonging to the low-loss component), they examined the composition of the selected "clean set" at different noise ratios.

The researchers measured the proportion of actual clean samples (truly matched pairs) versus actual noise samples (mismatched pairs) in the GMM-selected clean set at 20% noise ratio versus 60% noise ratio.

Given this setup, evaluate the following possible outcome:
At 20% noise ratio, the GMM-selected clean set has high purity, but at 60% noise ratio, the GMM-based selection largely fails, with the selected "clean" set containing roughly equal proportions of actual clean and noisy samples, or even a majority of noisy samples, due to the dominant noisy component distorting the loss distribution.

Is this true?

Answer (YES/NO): NO